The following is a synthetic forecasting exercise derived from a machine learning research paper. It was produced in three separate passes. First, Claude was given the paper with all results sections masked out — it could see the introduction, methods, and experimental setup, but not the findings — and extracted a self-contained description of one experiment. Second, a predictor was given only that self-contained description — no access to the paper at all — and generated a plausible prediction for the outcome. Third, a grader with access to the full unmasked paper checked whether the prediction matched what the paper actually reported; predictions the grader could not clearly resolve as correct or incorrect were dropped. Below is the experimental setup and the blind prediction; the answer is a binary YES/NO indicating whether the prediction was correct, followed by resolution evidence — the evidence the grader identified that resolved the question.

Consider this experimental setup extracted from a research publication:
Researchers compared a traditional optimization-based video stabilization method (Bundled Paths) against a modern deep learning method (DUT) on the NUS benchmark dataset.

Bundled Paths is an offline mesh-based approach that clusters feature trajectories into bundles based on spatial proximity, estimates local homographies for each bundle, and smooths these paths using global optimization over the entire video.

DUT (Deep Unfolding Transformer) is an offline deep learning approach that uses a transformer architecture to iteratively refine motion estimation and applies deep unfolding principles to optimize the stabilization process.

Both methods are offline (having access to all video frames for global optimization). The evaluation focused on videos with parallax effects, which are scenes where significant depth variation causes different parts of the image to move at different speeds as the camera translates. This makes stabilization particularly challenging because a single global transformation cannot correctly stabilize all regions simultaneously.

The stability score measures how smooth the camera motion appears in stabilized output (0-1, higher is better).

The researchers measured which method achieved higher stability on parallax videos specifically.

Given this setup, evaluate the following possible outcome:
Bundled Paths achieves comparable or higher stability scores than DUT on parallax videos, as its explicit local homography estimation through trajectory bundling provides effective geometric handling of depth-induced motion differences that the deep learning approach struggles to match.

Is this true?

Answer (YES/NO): NO